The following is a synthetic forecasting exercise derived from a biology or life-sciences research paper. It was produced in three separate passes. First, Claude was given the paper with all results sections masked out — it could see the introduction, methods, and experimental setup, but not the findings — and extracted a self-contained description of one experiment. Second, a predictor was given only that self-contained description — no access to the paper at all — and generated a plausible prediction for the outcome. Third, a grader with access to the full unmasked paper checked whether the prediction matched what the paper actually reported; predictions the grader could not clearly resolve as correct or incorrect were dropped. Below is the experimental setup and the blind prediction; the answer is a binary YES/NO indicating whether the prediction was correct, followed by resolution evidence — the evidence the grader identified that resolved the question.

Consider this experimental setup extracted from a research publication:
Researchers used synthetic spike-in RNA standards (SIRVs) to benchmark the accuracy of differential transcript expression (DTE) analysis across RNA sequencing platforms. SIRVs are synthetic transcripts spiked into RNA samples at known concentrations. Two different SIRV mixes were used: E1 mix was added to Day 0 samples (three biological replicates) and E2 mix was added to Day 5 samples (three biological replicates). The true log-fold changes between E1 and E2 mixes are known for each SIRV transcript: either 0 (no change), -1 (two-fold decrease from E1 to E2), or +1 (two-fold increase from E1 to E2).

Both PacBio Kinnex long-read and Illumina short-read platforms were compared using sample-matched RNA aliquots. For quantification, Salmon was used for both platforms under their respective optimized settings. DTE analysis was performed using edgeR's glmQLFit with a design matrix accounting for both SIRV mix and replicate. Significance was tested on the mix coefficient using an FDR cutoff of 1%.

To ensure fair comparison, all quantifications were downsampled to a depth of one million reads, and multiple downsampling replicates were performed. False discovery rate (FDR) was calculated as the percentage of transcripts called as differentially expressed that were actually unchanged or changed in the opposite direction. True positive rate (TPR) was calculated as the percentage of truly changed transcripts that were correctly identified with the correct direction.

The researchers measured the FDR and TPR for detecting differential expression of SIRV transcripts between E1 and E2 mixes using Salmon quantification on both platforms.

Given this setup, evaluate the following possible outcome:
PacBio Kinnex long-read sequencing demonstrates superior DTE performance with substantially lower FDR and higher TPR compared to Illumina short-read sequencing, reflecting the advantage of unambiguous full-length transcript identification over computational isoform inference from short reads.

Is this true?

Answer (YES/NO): NO